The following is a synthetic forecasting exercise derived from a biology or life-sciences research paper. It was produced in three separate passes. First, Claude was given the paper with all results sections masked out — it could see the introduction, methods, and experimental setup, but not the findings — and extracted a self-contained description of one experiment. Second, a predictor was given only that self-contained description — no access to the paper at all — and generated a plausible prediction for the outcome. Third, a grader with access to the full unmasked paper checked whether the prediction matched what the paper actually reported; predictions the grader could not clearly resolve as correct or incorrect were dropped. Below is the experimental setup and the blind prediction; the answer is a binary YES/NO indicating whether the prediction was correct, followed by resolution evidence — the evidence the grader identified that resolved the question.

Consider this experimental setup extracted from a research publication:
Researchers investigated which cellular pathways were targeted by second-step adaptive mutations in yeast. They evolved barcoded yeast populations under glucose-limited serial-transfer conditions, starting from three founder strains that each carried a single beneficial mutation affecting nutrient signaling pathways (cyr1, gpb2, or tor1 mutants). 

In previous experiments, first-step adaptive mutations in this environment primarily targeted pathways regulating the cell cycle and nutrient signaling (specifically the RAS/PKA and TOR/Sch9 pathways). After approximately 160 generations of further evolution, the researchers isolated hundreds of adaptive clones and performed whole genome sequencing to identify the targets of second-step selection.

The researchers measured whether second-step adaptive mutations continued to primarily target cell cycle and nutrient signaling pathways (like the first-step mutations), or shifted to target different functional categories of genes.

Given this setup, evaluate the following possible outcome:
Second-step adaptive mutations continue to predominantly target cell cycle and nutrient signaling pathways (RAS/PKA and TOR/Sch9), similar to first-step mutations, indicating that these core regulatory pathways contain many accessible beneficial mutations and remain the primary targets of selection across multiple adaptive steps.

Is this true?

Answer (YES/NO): NO